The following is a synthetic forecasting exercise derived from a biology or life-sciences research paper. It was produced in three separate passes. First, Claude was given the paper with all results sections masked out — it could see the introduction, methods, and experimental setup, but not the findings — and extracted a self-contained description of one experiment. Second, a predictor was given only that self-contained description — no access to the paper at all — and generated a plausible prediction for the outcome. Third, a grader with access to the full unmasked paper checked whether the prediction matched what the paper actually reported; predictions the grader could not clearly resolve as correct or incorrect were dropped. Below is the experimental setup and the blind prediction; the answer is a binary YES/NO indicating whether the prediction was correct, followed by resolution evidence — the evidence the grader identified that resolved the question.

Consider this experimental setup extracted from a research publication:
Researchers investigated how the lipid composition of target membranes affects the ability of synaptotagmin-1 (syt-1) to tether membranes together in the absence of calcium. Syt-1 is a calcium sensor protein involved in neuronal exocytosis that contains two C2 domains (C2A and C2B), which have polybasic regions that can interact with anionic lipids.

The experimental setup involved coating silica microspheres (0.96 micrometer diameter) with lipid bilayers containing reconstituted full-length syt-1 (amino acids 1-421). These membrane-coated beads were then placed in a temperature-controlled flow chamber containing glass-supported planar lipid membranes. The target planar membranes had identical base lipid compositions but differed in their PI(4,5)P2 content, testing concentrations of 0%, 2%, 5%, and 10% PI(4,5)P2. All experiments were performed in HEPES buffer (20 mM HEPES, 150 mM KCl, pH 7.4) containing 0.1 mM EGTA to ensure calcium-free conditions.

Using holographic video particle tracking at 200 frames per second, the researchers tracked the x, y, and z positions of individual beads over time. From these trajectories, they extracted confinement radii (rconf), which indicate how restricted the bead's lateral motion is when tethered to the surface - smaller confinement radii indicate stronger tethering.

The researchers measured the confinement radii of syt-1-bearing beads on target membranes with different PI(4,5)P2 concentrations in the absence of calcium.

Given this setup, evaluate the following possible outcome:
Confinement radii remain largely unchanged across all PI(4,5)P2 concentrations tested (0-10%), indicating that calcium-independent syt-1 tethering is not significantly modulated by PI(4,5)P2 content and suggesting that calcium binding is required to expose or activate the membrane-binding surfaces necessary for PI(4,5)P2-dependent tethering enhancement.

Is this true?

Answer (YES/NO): NO